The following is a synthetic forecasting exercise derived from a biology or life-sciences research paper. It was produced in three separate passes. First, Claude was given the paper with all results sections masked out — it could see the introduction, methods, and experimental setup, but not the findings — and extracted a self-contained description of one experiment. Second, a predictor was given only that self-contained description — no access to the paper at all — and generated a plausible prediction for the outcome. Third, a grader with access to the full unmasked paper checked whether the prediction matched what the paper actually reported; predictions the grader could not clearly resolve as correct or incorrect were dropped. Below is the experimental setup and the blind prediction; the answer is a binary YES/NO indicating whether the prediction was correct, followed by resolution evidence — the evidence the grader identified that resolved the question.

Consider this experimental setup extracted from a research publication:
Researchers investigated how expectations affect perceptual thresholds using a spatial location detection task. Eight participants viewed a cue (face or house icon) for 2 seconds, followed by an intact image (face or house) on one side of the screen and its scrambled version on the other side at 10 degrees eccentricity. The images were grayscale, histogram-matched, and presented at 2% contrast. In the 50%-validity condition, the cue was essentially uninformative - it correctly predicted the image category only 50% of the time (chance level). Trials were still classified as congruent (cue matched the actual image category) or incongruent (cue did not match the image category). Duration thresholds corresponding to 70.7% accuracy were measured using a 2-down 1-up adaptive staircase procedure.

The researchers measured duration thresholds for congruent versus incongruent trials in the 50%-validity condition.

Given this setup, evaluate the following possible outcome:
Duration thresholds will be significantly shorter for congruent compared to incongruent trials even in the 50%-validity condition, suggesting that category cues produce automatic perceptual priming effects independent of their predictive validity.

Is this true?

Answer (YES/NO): NO